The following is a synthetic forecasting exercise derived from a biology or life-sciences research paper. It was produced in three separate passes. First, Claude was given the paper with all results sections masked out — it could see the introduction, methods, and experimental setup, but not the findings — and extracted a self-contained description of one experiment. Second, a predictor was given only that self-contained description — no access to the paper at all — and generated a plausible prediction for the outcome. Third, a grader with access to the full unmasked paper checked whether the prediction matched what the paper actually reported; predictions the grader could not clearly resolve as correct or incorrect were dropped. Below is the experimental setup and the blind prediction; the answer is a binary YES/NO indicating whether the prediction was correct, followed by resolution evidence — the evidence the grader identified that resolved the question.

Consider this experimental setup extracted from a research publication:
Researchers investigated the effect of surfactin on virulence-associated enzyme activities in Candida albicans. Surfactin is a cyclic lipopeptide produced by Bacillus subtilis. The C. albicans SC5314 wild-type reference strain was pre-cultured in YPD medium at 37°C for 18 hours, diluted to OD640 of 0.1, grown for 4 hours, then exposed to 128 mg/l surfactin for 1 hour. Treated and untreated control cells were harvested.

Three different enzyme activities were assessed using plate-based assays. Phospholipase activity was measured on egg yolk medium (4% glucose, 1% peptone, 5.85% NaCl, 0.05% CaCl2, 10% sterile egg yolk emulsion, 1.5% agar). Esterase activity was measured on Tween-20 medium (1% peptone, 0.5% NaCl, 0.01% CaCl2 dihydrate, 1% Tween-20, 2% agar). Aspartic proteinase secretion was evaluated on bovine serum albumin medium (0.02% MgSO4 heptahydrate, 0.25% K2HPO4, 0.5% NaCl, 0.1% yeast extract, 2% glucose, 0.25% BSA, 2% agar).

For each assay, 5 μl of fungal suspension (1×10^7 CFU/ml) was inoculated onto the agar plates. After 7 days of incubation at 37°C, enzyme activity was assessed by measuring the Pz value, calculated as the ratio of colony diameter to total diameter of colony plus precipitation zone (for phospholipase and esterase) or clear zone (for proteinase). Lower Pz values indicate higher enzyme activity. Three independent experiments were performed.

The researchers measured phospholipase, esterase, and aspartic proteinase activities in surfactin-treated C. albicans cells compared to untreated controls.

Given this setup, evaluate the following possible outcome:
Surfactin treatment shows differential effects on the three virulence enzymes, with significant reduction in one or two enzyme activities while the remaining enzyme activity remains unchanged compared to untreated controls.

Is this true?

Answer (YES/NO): NO